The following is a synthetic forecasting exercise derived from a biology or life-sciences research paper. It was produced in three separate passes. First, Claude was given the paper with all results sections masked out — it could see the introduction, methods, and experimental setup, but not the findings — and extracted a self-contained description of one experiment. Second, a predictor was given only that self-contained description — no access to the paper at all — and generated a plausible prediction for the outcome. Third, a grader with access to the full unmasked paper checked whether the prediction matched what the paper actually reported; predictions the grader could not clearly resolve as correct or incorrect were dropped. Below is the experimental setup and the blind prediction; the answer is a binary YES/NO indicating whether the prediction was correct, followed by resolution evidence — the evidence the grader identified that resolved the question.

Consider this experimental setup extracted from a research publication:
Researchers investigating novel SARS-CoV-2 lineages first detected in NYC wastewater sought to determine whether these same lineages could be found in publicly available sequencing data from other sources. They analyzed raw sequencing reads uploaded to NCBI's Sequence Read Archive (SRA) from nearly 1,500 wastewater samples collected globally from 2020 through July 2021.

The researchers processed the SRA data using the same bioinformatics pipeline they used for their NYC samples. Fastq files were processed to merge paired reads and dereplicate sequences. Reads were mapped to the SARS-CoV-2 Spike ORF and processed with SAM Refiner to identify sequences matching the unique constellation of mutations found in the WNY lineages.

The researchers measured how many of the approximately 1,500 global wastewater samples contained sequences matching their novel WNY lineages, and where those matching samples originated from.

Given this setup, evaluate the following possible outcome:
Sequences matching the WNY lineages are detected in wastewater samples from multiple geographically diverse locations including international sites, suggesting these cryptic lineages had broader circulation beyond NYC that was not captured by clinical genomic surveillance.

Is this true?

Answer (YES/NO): NO